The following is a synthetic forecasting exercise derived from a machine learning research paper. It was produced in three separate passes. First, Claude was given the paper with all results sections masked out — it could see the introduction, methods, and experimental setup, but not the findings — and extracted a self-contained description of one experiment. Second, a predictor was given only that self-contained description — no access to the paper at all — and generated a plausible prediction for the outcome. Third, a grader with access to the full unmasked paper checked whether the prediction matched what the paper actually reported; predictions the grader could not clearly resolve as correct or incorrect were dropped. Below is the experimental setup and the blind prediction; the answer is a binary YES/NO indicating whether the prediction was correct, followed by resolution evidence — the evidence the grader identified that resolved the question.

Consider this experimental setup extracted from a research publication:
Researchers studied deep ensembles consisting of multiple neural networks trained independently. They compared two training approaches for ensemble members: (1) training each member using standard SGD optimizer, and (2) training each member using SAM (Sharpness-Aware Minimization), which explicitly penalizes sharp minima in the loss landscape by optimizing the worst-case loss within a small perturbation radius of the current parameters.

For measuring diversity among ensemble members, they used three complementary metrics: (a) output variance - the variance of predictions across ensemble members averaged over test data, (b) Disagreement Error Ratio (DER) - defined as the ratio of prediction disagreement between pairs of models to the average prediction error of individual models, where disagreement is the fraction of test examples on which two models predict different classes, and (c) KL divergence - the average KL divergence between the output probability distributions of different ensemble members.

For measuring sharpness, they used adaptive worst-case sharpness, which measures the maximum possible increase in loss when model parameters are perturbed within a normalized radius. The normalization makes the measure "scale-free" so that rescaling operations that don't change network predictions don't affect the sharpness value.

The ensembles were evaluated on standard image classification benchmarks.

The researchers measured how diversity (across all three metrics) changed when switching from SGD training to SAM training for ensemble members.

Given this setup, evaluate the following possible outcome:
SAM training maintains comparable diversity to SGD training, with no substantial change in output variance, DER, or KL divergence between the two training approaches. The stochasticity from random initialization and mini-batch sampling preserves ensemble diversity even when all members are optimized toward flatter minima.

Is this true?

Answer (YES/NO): NO